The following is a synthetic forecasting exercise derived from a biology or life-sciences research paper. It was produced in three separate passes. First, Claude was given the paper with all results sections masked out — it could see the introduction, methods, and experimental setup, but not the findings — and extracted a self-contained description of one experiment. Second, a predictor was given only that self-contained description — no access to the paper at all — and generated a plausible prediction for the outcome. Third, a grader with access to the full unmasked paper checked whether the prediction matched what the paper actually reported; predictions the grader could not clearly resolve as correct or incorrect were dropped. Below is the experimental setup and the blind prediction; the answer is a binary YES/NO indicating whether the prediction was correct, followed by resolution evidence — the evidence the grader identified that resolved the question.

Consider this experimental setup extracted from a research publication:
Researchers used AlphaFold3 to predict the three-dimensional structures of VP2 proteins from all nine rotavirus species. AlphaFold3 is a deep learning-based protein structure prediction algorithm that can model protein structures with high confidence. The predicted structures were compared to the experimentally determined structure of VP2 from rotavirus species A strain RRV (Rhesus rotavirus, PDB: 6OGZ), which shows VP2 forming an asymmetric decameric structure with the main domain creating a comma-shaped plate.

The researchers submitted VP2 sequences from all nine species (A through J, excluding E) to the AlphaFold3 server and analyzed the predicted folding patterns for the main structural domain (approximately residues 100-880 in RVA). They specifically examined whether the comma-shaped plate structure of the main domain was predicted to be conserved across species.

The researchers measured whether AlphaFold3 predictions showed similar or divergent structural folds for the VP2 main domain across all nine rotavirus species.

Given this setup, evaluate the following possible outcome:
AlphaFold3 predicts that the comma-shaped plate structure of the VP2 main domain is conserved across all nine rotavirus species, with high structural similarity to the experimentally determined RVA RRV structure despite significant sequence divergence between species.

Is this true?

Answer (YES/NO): YES